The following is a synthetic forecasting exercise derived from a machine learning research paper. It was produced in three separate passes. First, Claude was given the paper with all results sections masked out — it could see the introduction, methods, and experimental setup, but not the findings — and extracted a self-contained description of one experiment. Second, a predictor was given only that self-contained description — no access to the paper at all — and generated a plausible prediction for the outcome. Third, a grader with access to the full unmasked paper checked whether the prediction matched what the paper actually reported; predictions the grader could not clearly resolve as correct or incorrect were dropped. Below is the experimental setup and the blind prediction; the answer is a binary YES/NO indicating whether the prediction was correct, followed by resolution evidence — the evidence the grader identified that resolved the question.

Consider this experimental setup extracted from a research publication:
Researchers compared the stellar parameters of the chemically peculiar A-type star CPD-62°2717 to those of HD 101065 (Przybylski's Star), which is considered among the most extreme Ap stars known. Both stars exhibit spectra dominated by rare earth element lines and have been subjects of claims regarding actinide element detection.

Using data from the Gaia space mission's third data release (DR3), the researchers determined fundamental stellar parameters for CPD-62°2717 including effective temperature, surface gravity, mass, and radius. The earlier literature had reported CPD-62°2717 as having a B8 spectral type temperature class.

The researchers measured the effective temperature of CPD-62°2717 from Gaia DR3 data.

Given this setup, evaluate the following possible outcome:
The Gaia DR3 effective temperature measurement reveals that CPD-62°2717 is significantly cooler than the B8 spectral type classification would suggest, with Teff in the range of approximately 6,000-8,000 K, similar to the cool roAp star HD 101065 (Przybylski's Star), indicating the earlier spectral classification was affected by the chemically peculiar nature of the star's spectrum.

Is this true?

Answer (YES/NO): YES